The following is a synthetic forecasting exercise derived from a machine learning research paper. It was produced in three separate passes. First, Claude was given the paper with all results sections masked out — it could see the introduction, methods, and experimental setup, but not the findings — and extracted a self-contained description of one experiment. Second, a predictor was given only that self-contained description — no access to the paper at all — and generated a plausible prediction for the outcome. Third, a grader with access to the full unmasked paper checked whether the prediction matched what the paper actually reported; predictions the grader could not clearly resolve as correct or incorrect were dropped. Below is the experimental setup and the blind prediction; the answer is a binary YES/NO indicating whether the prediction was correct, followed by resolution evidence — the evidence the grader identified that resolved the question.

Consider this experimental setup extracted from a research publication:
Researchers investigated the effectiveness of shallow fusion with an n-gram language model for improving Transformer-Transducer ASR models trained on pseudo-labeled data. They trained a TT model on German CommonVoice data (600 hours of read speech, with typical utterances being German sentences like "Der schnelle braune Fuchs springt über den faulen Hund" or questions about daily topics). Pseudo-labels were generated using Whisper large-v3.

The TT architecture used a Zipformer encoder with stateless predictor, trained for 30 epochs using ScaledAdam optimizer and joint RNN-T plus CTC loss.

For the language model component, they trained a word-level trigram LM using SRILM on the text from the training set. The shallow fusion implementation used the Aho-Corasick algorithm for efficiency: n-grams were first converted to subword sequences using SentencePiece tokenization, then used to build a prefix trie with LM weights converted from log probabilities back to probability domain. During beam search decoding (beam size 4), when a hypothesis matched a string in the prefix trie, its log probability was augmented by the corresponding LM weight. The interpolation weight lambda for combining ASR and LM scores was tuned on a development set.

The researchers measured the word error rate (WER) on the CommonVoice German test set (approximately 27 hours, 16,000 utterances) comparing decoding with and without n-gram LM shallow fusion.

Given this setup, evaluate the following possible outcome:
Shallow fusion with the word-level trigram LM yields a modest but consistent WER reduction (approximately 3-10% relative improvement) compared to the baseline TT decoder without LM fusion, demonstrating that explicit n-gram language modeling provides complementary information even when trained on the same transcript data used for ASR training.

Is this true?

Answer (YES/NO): YES